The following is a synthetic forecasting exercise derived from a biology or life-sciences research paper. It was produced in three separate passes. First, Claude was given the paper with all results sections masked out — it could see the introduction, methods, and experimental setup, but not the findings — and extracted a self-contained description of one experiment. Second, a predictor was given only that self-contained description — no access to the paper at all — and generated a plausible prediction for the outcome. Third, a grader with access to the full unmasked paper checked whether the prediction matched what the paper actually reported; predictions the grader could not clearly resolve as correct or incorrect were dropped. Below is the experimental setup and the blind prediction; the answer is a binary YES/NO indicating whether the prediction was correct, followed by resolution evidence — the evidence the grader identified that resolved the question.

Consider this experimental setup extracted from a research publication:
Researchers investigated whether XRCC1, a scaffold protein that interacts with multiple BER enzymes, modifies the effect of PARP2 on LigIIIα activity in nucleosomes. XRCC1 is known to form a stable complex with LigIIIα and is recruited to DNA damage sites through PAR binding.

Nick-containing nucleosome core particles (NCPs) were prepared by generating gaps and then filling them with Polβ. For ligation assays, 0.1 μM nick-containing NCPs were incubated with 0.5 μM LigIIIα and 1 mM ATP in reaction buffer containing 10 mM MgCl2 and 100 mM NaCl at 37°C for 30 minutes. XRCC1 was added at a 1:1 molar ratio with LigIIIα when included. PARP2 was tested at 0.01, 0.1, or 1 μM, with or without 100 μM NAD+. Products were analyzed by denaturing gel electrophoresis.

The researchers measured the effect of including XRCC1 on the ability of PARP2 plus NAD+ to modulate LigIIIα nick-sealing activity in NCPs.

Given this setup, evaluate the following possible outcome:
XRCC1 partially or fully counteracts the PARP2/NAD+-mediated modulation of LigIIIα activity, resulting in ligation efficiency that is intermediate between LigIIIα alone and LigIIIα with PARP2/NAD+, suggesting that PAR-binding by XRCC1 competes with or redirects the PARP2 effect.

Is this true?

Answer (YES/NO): NO